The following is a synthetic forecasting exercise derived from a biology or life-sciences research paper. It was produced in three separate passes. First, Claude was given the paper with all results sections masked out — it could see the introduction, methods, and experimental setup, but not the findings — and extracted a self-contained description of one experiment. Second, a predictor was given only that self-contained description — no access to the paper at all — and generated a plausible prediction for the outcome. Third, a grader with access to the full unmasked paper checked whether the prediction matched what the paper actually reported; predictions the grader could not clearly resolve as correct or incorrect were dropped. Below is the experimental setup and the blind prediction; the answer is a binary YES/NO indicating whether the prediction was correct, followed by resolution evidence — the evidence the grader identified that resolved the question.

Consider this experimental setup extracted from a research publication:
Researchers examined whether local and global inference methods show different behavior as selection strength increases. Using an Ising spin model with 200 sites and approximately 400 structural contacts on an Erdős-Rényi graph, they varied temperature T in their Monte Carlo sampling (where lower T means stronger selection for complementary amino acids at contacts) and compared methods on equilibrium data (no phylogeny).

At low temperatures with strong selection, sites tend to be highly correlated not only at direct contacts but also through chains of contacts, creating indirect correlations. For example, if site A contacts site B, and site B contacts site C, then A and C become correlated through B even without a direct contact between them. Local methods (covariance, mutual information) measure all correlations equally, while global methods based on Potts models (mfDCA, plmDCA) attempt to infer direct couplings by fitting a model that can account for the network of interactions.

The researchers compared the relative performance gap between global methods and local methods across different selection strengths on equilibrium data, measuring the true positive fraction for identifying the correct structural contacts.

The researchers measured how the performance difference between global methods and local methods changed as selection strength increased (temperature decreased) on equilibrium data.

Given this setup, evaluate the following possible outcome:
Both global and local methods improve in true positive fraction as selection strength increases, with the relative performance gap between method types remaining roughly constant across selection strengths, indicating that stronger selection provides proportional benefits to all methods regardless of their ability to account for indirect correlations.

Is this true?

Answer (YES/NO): NO